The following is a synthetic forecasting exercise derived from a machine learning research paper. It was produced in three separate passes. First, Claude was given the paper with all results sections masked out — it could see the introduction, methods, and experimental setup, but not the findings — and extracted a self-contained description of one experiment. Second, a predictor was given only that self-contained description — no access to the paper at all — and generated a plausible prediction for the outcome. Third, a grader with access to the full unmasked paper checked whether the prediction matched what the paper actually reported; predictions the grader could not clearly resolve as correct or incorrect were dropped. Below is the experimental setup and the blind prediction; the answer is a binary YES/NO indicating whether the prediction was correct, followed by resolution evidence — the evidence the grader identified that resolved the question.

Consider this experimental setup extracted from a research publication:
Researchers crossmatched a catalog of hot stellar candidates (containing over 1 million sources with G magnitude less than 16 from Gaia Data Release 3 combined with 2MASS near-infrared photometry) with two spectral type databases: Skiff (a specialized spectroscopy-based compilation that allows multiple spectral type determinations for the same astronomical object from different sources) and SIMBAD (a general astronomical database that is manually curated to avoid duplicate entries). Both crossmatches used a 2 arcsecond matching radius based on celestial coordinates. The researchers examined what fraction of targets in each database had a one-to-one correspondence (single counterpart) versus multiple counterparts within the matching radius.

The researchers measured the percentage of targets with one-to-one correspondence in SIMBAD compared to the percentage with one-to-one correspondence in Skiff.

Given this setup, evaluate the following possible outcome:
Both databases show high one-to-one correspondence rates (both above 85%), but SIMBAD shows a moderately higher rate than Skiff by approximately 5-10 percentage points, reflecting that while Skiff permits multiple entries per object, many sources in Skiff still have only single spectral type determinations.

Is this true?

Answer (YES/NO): NO